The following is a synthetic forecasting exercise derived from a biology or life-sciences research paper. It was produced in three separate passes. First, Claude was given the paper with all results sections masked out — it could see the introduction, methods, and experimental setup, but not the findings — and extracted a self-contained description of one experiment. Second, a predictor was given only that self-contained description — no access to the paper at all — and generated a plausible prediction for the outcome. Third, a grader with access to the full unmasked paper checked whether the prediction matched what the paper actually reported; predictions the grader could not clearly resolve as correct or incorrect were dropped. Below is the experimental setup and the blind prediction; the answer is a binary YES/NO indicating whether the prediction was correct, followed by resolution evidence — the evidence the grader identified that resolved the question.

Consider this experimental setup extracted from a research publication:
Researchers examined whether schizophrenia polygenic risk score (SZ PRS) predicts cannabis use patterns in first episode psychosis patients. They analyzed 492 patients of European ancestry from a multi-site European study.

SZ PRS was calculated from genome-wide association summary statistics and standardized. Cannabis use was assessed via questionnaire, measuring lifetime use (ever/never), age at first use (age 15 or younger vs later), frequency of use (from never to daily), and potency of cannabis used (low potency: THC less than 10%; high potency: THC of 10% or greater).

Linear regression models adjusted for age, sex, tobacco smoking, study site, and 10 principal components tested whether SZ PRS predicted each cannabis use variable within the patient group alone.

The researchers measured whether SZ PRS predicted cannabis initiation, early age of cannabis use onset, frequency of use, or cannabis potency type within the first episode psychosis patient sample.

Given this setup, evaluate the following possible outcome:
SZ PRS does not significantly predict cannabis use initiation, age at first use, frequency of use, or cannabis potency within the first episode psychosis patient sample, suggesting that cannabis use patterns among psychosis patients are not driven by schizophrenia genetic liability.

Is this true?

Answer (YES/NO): YES